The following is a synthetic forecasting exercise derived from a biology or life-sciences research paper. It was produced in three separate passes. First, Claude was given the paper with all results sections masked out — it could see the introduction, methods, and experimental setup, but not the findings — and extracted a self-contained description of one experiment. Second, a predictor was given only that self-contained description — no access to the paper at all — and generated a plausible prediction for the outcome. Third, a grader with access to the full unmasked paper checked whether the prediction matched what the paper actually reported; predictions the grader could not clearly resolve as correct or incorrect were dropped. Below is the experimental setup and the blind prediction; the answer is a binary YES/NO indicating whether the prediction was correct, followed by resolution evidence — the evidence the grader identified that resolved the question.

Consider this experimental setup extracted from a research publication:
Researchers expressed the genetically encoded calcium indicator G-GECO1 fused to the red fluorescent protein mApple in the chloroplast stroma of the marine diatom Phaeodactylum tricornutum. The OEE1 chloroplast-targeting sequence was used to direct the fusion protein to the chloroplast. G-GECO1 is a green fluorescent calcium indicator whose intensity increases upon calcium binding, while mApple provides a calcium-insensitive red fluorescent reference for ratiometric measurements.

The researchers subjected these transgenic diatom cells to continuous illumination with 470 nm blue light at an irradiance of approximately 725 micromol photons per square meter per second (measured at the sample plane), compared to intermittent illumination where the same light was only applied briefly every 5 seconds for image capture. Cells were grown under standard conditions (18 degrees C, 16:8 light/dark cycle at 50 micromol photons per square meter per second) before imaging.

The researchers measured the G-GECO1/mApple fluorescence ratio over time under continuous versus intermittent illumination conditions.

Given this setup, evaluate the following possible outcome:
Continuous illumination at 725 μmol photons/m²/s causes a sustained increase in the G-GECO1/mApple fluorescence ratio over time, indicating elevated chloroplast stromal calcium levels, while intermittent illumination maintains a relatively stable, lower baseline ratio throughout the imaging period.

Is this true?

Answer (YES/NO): YES